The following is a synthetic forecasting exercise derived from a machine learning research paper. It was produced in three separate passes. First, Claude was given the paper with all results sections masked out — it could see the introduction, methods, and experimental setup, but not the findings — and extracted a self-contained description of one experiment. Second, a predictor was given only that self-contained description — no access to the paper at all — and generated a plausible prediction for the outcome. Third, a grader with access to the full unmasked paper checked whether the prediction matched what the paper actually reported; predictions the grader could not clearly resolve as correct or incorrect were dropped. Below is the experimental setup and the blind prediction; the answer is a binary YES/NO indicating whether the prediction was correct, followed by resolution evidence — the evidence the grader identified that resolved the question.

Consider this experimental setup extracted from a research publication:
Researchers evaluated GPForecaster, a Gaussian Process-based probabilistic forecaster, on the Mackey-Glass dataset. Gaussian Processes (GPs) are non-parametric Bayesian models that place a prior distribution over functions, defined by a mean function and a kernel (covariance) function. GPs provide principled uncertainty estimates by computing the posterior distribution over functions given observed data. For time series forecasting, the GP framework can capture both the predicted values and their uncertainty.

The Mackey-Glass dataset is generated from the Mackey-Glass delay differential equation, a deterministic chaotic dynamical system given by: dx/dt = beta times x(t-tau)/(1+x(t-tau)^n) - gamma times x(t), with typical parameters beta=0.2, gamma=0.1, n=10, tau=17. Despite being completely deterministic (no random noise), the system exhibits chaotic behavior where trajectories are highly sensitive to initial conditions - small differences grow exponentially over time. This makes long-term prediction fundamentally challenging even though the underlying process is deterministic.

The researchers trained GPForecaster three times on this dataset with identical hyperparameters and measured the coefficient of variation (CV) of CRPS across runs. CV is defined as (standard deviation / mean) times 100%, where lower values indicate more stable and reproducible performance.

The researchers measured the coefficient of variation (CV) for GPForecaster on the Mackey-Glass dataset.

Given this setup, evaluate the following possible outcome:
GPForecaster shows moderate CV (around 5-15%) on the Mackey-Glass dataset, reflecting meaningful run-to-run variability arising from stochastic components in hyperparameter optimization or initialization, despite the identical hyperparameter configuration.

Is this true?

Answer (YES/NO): NO